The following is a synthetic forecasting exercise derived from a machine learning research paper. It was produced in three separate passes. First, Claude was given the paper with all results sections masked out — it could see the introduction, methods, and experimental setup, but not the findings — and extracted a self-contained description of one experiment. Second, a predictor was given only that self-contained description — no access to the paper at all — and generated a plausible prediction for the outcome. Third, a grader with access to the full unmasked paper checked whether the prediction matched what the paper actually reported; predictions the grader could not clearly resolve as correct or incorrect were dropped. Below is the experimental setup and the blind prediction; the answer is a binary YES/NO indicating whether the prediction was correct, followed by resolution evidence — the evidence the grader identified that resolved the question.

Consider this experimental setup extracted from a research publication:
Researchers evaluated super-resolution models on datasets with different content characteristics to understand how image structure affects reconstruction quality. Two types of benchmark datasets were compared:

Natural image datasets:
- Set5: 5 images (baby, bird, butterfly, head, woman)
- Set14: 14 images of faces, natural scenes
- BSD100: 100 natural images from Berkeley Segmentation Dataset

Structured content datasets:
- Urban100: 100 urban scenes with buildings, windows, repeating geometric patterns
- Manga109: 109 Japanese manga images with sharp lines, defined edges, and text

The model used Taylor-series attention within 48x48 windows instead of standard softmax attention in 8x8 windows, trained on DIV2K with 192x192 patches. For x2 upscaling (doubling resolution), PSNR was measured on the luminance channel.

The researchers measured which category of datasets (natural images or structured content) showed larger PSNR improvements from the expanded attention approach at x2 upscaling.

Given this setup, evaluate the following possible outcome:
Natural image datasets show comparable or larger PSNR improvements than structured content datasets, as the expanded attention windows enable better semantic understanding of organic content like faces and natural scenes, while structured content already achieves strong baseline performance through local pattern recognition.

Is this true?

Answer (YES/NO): NO